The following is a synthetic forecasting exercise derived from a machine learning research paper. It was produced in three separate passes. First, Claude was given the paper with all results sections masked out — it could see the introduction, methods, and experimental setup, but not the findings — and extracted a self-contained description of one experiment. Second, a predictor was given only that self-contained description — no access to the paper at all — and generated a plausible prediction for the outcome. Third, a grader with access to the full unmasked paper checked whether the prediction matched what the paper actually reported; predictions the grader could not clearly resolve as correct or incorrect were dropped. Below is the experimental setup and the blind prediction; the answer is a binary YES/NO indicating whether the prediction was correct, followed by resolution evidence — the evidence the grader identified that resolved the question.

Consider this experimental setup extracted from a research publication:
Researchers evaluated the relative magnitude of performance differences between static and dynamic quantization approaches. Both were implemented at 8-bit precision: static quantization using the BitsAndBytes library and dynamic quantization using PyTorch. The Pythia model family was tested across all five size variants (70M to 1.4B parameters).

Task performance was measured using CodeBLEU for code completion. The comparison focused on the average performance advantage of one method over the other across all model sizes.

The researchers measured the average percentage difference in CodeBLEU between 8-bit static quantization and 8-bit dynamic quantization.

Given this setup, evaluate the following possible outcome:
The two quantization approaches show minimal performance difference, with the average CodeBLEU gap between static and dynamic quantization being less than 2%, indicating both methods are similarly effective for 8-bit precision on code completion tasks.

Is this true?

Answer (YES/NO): NO